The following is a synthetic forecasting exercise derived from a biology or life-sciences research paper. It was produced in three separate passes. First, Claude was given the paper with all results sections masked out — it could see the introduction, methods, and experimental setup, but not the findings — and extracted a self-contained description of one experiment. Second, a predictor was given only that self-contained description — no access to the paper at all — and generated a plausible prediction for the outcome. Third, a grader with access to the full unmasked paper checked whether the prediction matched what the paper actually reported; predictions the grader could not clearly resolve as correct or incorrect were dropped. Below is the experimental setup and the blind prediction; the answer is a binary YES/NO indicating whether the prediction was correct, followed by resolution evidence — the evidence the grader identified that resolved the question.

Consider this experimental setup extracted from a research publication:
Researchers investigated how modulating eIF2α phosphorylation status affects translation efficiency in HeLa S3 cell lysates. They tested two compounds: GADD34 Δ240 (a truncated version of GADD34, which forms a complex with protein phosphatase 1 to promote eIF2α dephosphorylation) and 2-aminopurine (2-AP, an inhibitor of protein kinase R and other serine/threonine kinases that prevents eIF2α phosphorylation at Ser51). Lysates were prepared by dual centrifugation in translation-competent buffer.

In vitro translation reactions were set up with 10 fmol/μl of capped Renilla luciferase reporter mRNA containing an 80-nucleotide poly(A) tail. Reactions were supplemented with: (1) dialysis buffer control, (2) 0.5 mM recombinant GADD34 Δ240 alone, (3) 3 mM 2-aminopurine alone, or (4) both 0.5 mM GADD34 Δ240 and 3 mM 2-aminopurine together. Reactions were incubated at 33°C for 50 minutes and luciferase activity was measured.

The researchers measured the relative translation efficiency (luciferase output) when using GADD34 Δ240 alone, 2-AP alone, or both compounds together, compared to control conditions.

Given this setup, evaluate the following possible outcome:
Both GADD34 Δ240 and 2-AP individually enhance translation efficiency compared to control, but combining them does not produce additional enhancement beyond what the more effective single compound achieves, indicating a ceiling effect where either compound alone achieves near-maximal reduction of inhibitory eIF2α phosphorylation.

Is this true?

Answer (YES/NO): NO